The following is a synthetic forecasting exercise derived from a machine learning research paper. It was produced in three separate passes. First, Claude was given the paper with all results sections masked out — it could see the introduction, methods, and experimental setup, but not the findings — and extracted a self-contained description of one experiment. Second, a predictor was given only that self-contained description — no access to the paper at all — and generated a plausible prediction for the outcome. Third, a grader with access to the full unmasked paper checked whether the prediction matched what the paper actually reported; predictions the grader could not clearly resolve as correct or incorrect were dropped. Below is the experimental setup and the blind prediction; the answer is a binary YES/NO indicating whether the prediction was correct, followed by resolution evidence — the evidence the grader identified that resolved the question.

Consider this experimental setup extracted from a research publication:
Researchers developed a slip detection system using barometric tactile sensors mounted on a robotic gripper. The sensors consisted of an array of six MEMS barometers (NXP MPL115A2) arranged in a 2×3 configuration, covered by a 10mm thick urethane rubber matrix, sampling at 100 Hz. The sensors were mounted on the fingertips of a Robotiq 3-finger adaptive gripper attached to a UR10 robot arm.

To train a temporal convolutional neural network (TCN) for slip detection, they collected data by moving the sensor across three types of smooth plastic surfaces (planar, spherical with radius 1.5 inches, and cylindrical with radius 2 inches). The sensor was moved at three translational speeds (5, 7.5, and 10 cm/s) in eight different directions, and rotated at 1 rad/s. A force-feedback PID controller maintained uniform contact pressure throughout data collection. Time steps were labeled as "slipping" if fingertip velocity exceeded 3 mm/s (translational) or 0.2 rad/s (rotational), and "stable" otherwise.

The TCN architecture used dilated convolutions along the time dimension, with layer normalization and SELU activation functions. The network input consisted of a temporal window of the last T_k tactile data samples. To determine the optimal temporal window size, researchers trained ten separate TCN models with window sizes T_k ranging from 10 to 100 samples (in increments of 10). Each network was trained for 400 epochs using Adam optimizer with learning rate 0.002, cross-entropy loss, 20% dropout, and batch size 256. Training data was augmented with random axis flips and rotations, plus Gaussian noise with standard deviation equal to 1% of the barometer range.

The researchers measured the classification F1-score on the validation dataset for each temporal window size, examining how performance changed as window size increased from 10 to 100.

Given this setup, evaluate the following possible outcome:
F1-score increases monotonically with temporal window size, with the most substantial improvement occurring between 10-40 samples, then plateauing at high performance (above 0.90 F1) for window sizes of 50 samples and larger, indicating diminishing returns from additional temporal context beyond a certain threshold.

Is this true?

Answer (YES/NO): NO